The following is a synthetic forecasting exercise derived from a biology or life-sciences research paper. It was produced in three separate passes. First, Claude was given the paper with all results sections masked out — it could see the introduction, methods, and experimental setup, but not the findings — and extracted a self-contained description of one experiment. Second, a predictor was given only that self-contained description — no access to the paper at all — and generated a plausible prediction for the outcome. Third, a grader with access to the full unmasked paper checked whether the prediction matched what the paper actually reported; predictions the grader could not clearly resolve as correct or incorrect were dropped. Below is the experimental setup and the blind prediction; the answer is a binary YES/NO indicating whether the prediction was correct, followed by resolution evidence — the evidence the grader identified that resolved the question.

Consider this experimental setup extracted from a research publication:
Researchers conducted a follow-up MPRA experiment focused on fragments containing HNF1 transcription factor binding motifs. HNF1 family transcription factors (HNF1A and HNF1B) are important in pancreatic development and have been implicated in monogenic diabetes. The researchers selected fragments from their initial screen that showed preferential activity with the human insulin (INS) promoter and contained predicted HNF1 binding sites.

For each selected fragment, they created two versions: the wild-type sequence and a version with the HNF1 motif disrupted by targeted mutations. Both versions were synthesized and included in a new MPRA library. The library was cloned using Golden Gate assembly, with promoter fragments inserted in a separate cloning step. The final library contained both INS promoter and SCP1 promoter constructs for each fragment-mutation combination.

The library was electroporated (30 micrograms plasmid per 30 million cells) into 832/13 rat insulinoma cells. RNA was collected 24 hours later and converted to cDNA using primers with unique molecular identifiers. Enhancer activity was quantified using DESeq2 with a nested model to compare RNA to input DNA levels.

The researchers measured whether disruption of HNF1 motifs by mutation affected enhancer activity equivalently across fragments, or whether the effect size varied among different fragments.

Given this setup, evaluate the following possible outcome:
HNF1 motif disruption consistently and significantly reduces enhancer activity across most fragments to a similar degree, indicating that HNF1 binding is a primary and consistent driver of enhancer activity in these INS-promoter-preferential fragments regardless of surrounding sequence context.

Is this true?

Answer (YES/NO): NO